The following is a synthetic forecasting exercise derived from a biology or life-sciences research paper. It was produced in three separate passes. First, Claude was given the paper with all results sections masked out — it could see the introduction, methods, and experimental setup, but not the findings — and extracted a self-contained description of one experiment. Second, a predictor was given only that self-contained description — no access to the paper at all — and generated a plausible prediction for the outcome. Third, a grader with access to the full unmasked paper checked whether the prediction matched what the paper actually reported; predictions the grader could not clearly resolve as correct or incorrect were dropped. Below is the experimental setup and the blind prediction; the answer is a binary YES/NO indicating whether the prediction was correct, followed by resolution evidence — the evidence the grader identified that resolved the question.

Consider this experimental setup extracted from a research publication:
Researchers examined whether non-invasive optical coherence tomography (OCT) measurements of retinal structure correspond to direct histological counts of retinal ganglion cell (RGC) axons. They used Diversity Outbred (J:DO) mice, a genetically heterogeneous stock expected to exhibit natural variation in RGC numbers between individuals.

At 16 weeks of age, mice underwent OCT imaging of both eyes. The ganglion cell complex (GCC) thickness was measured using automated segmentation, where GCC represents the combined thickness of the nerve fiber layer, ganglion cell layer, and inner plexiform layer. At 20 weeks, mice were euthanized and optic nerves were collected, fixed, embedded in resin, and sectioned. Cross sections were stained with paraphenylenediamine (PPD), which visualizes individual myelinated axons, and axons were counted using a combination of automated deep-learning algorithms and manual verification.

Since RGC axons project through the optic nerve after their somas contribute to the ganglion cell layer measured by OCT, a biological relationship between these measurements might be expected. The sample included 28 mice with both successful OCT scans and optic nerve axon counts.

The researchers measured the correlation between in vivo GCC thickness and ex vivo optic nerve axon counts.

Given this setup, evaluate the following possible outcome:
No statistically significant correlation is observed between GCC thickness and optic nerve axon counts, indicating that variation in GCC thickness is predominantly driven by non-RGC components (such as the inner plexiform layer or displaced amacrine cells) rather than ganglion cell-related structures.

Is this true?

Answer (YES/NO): NO